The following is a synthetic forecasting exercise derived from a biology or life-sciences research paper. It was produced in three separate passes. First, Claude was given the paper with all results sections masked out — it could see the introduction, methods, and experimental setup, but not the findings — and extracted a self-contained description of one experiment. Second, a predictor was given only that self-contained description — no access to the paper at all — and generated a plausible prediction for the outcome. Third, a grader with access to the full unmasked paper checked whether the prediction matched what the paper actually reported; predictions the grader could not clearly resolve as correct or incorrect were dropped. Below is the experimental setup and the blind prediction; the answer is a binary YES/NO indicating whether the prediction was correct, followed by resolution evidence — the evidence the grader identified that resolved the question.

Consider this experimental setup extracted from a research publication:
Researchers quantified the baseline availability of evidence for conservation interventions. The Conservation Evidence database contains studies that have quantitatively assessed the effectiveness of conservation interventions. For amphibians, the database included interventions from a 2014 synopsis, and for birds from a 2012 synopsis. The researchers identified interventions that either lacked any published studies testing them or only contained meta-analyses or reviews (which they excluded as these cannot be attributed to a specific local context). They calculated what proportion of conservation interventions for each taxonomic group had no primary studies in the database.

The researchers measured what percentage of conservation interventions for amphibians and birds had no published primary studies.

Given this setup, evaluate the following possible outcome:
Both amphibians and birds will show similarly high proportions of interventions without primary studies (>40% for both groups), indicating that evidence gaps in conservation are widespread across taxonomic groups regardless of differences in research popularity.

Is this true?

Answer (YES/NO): NO